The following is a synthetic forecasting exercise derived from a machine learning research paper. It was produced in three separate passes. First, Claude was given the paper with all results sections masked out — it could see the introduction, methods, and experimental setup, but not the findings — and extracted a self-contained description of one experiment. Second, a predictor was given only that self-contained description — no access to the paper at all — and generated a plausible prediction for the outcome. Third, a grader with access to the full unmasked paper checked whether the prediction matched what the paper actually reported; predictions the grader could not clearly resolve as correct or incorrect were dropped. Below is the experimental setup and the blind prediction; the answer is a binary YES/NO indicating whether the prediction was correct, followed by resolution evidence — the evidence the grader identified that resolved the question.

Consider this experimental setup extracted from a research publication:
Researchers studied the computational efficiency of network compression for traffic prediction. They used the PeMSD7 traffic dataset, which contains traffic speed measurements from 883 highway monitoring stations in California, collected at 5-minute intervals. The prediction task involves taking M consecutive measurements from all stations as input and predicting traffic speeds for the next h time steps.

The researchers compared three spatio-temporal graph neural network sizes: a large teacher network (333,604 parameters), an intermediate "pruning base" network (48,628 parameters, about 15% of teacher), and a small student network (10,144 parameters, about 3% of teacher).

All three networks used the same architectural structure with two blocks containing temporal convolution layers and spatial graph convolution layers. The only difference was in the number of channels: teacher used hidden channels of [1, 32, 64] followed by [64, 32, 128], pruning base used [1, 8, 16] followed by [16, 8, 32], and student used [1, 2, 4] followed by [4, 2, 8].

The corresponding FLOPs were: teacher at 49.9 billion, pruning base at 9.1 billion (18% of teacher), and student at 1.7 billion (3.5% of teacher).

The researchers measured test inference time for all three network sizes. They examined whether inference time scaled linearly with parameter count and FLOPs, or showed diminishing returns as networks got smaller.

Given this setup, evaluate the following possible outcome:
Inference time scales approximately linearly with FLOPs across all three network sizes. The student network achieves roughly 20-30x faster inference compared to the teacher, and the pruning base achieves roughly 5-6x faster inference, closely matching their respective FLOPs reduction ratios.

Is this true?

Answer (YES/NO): NO